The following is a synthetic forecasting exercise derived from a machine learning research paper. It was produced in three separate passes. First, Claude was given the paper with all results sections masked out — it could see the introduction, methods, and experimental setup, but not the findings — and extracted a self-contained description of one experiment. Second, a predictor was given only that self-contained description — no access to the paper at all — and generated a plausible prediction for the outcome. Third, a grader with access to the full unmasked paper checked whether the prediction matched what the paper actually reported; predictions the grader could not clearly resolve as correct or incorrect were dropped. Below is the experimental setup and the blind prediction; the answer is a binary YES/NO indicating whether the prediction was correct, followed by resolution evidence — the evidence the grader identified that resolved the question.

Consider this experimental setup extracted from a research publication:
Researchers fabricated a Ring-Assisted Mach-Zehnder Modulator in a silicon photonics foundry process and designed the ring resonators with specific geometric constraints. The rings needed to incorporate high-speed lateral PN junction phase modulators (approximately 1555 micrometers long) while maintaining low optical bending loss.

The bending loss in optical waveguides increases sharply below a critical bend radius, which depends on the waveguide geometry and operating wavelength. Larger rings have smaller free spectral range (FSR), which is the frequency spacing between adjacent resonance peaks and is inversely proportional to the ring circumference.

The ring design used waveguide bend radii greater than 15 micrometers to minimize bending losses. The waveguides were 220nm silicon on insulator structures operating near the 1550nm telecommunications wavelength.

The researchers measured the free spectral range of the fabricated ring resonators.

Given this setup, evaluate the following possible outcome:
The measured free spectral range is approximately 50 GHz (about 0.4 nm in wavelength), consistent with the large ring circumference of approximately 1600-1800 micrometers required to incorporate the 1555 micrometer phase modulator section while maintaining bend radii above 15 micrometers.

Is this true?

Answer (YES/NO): NO